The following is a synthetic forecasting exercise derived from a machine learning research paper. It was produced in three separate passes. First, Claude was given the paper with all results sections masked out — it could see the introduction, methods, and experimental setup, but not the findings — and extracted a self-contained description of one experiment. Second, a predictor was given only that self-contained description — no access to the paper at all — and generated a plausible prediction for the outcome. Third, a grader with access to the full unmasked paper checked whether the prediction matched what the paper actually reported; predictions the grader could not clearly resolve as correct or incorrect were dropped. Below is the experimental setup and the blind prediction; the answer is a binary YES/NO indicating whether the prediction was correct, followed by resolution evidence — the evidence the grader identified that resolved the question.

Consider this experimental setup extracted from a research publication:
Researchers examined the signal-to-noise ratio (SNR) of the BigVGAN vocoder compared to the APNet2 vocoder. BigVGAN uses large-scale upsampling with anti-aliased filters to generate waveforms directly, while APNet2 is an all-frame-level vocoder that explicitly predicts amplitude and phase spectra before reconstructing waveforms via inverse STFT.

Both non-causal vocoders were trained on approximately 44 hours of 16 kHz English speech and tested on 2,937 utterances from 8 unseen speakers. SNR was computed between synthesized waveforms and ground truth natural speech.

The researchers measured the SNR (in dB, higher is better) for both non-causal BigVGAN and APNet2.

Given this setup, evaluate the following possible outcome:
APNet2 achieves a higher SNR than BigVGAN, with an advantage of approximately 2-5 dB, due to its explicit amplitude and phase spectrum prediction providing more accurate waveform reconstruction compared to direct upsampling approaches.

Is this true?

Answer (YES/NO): NO